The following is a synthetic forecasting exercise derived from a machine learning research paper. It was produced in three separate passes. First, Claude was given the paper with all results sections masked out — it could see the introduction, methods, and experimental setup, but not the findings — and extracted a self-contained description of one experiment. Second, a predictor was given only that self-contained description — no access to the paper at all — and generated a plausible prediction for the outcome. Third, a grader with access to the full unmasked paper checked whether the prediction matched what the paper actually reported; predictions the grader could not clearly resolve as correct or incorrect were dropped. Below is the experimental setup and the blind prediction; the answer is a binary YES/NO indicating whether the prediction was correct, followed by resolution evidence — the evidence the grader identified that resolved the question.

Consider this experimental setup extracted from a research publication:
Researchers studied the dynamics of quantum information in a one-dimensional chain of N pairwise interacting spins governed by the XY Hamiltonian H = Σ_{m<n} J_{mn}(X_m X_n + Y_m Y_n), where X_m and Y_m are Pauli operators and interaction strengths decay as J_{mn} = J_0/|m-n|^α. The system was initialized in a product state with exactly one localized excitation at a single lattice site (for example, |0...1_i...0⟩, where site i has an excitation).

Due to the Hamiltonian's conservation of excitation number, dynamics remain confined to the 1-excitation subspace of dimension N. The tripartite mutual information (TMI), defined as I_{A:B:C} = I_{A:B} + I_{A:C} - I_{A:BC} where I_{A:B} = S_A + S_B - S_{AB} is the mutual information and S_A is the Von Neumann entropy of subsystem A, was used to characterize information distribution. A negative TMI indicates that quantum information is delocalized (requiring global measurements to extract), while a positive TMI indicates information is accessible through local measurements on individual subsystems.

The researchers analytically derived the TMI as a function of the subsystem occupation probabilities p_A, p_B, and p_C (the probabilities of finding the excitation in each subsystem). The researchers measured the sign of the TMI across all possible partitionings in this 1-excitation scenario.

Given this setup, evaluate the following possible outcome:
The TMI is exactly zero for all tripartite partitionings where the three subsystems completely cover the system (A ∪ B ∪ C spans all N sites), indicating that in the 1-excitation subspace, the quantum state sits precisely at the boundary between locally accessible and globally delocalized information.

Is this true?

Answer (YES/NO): YES